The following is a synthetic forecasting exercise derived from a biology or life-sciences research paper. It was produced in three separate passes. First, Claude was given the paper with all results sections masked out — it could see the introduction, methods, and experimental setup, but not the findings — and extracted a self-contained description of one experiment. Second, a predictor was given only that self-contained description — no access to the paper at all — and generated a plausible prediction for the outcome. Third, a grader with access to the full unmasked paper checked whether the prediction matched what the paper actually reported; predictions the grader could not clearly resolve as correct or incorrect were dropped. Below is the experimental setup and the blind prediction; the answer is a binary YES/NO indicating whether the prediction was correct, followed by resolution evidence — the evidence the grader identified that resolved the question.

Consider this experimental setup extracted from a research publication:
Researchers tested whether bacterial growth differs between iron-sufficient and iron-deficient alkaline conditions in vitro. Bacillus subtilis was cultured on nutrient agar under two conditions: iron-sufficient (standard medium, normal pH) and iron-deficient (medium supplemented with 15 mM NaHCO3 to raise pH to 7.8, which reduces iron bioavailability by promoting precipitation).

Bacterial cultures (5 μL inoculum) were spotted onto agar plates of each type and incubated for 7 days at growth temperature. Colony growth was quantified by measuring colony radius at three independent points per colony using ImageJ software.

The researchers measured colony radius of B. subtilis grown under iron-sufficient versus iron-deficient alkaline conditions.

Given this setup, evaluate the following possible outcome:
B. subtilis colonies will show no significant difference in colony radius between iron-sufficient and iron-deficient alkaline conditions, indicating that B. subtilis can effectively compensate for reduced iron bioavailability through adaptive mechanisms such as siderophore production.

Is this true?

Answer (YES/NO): NO